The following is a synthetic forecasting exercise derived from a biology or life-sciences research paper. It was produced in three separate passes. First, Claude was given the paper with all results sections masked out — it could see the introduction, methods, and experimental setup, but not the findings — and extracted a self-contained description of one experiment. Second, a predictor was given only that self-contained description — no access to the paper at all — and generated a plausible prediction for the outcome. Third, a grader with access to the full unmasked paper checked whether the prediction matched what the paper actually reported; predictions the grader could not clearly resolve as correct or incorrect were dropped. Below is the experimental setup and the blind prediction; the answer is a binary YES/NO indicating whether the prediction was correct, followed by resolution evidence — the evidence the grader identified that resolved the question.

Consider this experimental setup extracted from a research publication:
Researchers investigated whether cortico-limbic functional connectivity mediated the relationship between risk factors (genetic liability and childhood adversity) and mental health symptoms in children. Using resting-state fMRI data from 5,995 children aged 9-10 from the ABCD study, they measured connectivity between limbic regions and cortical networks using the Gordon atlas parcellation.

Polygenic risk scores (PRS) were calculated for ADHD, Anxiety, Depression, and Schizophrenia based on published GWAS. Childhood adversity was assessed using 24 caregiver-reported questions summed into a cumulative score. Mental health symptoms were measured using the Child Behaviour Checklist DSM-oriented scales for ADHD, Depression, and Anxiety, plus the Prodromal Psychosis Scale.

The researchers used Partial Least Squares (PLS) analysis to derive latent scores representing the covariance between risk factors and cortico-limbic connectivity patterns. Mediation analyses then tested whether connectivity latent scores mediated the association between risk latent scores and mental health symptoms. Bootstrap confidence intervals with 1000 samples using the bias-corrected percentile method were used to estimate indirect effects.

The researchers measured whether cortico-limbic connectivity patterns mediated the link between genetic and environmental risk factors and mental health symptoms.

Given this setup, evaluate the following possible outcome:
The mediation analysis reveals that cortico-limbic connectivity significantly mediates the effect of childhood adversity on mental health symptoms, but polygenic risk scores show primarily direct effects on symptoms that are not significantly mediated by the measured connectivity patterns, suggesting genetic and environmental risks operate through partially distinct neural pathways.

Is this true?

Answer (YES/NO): NO